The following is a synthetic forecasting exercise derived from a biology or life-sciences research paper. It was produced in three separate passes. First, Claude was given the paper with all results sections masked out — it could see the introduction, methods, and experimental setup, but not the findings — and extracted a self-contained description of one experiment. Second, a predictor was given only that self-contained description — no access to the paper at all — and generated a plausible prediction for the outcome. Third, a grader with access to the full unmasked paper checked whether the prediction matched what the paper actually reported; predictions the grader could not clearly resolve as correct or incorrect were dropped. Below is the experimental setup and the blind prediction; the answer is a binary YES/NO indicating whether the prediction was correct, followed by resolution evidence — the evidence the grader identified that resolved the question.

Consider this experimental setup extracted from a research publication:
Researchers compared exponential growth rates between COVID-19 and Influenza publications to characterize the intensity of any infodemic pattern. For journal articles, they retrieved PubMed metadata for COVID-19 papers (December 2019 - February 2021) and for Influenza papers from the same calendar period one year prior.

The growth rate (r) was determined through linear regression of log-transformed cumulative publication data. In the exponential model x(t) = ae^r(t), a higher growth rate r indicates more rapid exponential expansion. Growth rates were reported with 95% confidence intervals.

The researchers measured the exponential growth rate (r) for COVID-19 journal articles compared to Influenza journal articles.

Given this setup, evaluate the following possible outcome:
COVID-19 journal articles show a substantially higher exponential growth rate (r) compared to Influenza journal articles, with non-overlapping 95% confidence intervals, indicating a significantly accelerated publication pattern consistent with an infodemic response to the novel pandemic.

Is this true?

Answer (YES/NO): YES